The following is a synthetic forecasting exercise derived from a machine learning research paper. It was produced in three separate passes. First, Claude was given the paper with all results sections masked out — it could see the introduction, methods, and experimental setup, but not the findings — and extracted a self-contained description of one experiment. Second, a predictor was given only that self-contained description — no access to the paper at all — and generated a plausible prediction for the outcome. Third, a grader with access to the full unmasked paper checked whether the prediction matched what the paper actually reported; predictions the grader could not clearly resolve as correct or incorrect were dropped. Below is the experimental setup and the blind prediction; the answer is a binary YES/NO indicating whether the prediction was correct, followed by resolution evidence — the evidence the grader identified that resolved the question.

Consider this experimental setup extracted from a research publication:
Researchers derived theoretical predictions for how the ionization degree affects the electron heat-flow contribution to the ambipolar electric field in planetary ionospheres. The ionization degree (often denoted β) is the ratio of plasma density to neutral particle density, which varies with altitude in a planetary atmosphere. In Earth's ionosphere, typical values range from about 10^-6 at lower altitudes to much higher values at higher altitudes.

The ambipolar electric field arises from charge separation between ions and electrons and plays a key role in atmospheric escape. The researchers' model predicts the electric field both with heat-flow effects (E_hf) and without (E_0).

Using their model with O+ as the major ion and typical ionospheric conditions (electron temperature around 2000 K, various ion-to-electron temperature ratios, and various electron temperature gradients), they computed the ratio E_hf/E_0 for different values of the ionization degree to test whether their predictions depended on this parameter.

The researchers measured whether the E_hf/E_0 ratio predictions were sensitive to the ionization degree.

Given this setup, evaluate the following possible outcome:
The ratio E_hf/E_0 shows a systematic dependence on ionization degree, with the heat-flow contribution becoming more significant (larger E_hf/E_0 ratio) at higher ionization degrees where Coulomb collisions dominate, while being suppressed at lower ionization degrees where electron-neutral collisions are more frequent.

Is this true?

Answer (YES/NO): NO